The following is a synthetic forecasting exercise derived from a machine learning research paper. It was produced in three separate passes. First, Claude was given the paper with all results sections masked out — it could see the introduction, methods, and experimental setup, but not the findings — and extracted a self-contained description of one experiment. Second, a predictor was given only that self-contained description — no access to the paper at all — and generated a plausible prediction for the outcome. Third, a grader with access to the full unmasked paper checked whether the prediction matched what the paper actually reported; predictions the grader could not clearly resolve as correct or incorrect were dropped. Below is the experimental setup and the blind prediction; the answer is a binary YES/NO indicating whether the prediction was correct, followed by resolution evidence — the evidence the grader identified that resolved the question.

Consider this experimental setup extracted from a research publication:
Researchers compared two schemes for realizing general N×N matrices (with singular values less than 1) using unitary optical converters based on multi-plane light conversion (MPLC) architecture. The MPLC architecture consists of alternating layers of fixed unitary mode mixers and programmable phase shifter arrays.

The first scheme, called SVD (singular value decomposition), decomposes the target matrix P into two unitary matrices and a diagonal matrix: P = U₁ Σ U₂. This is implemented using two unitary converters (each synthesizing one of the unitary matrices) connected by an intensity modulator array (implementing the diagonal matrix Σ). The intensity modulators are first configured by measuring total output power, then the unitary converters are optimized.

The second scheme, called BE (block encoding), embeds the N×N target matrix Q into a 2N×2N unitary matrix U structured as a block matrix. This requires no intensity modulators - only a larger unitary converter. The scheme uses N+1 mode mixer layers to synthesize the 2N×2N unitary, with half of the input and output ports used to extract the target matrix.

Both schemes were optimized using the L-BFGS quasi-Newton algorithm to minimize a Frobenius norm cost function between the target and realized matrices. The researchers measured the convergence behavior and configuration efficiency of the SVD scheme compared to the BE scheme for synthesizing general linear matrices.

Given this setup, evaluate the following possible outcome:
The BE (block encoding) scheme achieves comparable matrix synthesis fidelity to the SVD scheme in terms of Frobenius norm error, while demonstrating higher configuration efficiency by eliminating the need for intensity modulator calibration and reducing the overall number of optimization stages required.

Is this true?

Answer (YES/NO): NO